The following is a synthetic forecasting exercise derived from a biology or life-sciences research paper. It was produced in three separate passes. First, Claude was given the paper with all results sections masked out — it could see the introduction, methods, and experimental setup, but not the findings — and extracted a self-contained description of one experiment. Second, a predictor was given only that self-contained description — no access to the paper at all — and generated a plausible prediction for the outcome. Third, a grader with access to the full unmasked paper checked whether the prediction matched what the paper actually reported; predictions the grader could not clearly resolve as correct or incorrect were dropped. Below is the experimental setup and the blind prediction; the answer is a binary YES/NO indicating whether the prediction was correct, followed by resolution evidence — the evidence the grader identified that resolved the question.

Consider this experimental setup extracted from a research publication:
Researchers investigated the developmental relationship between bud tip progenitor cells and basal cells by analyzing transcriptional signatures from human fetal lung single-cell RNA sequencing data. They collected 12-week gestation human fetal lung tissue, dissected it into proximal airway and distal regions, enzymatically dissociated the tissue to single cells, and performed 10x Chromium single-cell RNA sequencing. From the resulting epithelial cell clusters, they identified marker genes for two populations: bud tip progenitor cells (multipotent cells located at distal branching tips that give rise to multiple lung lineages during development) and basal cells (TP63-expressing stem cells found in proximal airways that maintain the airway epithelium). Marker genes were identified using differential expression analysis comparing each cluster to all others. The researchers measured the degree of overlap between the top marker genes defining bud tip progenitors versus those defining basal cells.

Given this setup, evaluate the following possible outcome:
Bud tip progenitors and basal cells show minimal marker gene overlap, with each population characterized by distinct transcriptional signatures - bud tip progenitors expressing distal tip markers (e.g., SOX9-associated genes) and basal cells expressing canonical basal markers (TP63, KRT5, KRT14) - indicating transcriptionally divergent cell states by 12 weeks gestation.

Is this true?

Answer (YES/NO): YES